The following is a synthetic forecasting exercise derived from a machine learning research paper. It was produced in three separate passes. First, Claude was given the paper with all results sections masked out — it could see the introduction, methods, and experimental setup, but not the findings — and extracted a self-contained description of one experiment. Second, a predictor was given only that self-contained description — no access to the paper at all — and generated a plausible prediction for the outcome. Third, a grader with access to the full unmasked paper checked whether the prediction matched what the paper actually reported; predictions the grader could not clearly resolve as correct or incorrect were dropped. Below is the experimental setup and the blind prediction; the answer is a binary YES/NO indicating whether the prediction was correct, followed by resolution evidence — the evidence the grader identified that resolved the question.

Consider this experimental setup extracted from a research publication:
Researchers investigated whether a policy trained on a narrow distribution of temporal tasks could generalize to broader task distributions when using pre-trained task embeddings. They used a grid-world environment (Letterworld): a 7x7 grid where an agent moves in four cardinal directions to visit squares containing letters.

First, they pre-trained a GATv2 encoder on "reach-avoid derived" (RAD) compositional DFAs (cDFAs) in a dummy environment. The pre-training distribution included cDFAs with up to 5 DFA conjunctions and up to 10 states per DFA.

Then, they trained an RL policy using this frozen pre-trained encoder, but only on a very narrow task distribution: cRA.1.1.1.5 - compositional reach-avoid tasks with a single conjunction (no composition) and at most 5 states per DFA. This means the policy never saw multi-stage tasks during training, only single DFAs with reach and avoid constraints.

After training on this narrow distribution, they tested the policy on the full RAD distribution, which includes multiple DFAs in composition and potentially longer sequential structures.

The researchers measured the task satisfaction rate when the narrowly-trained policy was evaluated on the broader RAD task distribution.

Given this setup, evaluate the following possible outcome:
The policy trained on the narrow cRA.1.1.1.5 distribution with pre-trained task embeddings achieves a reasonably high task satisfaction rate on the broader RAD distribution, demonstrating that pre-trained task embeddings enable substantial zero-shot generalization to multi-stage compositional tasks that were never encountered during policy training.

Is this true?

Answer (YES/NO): YES